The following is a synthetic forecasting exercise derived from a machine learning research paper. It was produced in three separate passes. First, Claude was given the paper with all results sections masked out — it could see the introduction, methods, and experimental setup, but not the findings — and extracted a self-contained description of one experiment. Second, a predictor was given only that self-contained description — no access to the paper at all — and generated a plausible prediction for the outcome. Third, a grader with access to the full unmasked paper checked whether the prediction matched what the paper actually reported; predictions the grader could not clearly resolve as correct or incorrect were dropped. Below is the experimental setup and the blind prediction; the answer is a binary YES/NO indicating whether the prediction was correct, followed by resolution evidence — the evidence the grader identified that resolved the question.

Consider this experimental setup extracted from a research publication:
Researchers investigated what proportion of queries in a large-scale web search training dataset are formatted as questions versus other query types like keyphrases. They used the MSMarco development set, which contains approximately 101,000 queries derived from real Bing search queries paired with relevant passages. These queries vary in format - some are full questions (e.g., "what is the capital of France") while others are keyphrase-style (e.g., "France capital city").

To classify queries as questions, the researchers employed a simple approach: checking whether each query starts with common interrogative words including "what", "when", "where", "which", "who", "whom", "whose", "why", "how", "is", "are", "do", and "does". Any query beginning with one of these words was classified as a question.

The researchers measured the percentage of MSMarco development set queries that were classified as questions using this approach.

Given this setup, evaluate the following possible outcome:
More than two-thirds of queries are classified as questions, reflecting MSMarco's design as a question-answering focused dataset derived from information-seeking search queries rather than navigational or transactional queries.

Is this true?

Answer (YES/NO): YES